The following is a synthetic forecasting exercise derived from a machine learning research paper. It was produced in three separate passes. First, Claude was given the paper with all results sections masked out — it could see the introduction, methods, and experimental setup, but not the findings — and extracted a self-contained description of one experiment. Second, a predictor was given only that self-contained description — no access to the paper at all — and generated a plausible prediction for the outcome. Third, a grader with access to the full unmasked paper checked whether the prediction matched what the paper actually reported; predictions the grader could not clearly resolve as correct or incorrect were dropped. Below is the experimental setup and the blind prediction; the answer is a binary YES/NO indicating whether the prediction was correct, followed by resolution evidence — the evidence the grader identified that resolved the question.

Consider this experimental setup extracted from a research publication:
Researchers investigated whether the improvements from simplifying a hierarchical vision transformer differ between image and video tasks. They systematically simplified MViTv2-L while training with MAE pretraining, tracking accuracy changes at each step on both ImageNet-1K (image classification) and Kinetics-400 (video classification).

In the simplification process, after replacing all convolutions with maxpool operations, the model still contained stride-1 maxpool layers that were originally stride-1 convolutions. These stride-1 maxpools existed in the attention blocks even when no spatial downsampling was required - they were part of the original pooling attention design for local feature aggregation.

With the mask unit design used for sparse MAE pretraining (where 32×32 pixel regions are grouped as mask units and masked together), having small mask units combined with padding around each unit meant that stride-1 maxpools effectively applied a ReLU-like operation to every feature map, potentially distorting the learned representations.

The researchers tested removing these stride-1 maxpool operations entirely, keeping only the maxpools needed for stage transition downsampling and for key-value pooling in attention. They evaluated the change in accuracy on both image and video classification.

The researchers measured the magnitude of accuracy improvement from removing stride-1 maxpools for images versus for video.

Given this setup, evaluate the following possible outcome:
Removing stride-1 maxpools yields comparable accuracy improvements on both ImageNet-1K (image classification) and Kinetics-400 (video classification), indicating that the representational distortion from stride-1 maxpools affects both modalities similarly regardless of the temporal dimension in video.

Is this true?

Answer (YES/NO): NO